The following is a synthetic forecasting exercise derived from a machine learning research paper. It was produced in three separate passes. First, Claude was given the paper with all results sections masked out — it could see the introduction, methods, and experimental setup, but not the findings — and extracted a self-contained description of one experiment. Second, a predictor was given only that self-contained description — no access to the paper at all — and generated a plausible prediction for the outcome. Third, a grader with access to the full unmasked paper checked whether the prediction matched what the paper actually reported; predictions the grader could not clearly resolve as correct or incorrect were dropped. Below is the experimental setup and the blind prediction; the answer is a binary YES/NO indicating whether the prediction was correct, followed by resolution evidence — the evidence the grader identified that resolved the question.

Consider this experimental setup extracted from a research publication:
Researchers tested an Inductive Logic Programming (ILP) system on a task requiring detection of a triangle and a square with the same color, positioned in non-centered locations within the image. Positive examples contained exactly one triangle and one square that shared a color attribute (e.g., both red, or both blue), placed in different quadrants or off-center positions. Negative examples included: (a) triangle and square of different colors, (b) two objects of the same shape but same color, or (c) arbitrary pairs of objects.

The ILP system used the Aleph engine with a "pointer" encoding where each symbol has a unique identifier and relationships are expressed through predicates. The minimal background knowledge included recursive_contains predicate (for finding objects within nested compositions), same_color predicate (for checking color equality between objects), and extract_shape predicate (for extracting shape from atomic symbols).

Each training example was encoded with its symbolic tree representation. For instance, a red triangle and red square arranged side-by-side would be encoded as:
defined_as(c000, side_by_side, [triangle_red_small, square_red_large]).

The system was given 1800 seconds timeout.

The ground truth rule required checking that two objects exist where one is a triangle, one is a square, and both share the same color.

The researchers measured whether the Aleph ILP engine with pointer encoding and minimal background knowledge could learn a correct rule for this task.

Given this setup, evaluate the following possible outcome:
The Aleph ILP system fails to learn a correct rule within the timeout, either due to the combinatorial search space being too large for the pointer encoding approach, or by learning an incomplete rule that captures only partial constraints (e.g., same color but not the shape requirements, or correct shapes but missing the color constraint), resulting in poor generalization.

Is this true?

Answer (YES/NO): YES